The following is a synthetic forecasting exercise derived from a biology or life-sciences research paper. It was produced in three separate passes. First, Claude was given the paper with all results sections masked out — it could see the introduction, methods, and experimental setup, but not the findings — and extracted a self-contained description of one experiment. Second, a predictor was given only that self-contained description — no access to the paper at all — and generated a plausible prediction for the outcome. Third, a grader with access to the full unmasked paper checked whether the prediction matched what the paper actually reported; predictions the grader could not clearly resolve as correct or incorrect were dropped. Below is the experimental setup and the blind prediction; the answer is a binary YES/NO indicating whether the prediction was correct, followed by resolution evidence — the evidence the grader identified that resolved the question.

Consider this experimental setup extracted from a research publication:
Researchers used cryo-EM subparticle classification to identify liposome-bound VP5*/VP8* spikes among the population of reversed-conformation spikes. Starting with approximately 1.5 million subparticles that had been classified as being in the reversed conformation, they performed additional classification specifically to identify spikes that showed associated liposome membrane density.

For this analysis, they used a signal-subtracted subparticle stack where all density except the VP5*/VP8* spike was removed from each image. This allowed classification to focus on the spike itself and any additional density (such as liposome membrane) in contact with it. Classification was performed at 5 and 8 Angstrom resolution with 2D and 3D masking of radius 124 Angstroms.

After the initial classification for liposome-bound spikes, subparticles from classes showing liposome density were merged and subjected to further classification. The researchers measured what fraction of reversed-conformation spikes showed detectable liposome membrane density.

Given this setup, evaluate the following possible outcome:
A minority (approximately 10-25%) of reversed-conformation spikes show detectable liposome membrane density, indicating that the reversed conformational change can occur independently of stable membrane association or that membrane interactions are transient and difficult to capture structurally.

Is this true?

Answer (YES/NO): NO